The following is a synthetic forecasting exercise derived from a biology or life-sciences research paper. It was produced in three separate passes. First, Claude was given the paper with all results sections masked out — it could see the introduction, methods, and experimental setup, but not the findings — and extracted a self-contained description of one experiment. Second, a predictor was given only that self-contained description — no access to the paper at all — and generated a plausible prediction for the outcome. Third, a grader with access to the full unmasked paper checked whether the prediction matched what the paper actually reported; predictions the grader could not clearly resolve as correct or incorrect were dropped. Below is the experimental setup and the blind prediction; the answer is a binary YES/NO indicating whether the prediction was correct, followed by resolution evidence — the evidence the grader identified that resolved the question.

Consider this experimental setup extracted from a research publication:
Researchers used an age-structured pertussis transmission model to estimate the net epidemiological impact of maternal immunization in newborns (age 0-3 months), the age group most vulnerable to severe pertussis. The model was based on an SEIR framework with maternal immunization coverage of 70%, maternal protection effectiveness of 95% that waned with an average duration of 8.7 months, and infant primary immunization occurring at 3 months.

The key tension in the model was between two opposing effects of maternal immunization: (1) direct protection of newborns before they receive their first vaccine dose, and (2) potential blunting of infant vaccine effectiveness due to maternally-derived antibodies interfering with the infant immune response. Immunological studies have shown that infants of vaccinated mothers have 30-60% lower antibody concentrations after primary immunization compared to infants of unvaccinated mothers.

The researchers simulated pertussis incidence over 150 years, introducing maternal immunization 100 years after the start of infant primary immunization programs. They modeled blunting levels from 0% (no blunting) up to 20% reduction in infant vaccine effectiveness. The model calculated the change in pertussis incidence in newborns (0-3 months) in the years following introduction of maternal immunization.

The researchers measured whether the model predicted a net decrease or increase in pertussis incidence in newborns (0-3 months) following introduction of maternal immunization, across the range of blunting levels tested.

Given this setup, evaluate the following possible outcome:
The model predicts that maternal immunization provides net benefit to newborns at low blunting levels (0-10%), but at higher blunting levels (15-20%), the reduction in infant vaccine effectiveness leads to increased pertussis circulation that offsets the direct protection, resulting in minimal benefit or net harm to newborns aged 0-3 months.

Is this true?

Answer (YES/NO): NO